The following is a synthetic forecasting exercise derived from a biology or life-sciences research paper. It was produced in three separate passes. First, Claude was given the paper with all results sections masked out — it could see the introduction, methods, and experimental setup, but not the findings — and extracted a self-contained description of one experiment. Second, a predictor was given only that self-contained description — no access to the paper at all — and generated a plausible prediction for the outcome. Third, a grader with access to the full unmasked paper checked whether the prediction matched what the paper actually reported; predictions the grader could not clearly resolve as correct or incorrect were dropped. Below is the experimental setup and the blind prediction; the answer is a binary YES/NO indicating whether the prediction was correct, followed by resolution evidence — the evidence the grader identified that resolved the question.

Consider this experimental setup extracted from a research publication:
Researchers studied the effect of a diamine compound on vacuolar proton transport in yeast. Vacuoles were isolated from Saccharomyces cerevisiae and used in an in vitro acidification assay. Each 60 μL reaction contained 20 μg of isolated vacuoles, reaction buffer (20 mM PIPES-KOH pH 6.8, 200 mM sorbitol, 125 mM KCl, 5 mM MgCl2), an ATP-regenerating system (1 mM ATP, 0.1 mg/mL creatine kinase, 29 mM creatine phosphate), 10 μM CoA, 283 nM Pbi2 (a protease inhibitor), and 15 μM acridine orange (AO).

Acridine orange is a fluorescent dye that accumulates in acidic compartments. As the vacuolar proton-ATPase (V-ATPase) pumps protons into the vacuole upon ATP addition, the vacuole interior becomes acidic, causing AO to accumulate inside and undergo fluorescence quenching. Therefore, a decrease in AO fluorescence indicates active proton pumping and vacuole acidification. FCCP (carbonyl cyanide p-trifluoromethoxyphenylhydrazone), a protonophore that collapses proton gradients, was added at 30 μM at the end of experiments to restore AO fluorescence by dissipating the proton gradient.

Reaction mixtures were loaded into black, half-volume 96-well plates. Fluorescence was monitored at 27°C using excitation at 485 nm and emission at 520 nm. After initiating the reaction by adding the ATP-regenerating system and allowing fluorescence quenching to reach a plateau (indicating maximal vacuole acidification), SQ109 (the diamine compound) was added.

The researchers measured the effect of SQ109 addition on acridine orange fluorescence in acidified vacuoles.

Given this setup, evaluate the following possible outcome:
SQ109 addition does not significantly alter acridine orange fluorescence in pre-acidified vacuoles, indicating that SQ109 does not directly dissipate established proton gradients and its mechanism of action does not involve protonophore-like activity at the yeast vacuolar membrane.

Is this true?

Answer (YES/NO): NO